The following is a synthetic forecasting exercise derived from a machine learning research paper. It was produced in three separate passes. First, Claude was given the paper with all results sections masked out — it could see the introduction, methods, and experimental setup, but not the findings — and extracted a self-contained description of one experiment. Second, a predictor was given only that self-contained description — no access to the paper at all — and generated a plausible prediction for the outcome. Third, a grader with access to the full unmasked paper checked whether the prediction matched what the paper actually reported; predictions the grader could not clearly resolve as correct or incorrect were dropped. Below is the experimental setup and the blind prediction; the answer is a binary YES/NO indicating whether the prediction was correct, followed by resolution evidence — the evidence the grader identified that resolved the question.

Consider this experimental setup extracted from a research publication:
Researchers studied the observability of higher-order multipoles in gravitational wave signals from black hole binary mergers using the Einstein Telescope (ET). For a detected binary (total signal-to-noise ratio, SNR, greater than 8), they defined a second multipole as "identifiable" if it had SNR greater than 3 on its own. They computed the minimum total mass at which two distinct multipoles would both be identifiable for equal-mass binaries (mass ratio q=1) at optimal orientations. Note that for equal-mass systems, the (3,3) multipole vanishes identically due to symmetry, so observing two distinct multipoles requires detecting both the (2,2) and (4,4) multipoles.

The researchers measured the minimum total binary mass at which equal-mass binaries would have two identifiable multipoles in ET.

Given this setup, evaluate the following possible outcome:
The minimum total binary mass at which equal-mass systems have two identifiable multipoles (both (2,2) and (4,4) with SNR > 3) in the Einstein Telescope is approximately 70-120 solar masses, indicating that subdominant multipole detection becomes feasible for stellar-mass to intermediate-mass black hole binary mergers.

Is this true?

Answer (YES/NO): NO